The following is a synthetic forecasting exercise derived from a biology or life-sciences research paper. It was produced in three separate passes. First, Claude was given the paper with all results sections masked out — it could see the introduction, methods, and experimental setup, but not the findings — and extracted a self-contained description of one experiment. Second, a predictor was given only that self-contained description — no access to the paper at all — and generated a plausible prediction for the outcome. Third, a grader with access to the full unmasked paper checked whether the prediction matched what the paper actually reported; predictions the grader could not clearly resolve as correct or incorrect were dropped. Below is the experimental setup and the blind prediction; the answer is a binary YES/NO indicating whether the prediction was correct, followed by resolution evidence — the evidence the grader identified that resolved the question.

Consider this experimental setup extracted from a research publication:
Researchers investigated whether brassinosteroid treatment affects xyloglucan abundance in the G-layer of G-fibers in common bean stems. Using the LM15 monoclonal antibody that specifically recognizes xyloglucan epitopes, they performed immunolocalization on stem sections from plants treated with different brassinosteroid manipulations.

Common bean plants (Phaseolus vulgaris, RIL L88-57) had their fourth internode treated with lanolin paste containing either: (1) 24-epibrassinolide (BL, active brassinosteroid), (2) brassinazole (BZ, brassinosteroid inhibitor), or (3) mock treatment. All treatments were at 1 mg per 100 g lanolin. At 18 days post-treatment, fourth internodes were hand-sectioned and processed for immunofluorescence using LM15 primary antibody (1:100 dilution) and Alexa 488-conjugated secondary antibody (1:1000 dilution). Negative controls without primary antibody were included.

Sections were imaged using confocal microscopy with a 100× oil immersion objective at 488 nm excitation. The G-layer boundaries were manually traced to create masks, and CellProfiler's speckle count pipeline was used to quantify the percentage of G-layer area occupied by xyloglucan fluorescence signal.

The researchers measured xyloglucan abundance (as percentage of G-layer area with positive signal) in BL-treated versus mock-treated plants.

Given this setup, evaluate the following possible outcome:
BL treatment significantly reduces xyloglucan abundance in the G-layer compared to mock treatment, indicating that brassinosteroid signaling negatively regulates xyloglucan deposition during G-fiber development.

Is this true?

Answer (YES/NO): YES